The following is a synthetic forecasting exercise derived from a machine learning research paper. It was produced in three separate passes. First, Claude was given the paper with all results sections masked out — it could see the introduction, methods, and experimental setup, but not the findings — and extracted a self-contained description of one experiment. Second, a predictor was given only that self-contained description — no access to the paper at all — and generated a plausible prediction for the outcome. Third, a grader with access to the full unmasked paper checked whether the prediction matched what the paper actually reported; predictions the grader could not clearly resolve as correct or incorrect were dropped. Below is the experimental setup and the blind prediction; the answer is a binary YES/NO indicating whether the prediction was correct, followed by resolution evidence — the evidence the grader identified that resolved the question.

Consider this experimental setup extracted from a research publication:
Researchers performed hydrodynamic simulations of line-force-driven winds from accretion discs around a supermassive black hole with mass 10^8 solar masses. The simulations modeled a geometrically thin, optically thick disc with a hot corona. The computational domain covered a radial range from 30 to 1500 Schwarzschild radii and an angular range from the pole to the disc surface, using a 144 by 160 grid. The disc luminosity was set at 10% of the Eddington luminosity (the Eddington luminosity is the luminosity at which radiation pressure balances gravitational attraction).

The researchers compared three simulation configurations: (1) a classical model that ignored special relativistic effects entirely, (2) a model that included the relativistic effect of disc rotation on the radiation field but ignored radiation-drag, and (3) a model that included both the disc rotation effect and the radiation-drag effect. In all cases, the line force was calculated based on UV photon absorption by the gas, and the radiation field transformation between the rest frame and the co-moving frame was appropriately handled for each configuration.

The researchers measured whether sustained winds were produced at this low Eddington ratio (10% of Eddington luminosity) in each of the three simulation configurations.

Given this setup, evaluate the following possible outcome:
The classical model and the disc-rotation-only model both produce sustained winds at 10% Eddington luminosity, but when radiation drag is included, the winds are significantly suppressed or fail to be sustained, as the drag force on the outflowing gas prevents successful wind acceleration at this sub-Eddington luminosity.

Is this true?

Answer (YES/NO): NO